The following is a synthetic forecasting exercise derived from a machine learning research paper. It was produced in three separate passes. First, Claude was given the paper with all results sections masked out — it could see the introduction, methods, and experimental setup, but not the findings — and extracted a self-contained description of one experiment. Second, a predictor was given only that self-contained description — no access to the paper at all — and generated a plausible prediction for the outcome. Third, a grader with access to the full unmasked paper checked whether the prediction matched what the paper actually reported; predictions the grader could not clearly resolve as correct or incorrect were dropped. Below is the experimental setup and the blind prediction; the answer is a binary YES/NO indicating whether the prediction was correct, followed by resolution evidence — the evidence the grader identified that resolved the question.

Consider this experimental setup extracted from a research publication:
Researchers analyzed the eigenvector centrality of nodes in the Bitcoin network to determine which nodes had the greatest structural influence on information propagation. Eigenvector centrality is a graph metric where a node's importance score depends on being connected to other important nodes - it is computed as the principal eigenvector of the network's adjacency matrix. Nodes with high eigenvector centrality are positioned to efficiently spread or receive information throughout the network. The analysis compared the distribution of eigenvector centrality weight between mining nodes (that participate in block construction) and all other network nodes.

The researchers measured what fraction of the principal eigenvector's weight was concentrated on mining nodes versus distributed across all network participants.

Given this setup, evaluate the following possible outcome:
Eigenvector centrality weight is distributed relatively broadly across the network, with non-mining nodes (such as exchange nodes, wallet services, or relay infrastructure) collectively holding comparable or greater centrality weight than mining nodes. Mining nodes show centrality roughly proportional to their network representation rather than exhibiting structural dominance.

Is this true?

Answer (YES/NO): NO